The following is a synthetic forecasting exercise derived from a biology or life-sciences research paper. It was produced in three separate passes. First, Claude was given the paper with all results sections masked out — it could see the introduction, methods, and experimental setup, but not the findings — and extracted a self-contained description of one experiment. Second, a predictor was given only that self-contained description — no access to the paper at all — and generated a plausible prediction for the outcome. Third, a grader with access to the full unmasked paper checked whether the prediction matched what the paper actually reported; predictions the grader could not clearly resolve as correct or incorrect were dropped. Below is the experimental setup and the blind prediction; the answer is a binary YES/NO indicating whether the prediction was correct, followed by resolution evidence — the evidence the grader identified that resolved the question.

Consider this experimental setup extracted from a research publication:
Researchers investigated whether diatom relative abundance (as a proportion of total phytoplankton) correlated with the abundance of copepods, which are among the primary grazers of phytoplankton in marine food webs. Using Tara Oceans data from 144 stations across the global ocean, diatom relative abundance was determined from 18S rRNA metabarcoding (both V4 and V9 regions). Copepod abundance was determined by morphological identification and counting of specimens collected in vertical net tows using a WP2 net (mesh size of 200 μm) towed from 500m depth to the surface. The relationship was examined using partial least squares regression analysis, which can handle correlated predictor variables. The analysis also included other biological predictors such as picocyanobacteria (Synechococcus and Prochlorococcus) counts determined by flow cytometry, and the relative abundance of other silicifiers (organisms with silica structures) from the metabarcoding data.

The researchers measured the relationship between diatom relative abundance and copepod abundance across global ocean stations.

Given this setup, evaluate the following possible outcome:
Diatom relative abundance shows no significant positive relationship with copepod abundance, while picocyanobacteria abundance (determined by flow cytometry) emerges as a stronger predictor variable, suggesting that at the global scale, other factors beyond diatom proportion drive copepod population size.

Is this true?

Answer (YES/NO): NO